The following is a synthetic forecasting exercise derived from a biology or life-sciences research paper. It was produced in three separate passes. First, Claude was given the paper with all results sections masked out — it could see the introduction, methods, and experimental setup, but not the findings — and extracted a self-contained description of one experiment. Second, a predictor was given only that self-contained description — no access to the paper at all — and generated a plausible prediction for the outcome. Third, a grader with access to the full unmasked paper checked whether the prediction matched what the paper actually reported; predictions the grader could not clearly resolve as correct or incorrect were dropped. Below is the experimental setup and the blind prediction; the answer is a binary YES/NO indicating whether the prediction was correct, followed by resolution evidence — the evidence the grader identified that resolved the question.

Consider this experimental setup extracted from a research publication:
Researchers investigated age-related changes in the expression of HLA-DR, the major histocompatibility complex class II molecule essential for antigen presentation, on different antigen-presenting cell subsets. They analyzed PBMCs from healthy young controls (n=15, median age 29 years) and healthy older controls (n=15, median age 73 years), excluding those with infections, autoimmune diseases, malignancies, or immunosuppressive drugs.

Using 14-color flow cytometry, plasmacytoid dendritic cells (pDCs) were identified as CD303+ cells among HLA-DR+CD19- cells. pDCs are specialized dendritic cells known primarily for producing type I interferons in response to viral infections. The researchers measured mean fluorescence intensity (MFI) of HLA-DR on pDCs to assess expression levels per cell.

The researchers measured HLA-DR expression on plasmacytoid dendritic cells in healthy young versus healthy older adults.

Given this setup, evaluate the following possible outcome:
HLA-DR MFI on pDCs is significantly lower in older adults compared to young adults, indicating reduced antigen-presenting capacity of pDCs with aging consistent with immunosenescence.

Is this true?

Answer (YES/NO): NO